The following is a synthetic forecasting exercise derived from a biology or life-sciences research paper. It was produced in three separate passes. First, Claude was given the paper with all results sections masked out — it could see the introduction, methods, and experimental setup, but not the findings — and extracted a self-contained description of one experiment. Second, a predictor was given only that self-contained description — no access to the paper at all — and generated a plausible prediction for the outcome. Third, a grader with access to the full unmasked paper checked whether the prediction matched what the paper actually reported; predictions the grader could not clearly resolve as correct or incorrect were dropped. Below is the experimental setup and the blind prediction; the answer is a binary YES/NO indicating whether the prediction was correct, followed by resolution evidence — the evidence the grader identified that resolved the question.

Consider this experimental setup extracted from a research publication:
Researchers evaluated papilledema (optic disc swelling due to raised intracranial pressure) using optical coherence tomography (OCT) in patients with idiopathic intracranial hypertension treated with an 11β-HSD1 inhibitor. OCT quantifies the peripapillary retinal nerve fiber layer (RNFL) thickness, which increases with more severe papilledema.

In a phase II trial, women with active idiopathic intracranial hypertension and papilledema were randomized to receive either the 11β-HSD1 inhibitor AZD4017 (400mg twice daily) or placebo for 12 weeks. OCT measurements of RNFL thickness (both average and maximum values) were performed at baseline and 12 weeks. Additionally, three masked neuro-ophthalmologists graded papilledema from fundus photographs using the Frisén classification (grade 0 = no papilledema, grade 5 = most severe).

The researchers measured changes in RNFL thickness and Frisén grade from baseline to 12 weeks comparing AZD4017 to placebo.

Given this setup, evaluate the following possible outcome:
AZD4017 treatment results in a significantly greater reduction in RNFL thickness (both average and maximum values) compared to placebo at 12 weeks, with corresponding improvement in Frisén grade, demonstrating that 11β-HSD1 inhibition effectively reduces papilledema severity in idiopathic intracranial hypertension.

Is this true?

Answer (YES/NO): NO